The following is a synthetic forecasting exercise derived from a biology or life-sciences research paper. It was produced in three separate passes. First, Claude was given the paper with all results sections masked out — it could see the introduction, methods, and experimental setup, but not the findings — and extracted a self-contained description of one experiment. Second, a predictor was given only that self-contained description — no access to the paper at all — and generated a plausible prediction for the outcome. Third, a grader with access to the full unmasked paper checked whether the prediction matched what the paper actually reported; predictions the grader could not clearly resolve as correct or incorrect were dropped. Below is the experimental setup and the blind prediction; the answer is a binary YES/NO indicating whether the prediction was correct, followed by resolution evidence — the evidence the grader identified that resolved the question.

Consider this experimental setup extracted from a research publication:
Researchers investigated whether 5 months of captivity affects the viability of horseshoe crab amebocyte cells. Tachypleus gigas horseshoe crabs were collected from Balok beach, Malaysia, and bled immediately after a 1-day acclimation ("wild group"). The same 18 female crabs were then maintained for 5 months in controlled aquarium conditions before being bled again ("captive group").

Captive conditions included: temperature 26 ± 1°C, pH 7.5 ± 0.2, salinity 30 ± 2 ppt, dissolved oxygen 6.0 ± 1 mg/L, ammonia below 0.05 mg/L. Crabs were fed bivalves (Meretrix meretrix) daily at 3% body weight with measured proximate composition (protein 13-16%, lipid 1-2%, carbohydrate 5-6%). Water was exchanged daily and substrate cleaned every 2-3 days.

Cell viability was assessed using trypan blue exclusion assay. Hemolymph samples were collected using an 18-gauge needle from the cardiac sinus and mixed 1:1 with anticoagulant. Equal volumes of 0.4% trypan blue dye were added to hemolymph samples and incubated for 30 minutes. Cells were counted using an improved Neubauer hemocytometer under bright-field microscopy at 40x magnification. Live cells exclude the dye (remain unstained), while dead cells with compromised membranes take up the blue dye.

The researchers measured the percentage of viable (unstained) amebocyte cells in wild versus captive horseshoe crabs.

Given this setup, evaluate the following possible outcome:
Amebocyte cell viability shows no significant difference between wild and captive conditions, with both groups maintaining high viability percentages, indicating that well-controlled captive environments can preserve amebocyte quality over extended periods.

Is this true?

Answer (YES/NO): NO